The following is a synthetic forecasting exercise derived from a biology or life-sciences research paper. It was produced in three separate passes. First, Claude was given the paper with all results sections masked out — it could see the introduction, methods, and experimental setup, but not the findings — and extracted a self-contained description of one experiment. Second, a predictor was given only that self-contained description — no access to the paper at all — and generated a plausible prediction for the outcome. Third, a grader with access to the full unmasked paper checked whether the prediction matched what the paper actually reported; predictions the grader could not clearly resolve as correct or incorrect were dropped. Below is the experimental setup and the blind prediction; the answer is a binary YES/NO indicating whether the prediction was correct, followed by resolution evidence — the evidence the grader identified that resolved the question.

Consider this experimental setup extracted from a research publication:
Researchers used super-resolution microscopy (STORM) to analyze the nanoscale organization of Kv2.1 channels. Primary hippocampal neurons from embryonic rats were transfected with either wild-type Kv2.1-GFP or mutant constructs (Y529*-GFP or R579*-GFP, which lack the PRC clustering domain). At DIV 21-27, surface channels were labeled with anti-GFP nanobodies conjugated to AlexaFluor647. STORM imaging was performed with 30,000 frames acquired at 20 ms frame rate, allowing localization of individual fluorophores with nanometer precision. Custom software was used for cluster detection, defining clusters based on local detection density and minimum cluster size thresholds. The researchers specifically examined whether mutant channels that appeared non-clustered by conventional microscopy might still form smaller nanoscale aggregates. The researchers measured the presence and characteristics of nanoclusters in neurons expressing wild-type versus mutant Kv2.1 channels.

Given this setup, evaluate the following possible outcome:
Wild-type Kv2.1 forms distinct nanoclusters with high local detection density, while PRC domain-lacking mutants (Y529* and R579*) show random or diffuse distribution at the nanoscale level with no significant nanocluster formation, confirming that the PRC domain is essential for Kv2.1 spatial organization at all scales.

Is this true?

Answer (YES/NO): NO